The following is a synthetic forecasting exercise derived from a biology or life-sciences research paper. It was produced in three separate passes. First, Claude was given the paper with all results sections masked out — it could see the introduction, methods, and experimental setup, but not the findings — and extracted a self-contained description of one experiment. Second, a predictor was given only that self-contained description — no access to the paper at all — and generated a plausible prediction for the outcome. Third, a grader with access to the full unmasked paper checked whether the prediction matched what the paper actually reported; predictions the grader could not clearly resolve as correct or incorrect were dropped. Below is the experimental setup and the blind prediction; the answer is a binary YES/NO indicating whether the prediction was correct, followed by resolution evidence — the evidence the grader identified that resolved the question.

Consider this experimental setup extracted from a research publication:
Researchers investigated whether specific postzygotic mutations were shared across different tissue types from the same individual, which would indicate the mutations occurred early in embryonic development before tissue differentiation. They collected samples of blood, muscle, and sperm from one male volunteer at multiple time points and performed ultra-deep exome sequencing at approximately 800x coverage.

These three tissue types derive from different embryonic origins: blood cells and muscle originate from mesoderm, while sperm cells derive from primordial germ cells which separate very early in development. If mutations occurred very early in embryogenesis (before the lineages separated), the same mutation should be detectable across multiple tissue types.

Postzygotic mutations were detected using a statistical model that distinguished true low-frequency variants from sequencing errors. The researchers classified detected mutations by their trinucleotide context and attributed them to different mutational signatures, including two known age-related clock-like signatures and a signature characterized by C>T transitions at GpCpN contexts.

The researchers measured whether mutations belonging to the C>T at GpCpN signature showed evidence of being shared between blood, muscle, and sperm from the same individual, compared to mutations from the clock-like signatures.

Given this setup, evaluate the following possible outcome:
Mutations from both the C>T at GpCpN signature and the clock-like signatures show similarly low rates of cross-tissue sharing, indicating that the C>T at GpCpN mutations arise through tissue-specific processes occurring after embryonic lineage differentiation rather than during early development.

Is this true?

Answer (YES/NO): NO